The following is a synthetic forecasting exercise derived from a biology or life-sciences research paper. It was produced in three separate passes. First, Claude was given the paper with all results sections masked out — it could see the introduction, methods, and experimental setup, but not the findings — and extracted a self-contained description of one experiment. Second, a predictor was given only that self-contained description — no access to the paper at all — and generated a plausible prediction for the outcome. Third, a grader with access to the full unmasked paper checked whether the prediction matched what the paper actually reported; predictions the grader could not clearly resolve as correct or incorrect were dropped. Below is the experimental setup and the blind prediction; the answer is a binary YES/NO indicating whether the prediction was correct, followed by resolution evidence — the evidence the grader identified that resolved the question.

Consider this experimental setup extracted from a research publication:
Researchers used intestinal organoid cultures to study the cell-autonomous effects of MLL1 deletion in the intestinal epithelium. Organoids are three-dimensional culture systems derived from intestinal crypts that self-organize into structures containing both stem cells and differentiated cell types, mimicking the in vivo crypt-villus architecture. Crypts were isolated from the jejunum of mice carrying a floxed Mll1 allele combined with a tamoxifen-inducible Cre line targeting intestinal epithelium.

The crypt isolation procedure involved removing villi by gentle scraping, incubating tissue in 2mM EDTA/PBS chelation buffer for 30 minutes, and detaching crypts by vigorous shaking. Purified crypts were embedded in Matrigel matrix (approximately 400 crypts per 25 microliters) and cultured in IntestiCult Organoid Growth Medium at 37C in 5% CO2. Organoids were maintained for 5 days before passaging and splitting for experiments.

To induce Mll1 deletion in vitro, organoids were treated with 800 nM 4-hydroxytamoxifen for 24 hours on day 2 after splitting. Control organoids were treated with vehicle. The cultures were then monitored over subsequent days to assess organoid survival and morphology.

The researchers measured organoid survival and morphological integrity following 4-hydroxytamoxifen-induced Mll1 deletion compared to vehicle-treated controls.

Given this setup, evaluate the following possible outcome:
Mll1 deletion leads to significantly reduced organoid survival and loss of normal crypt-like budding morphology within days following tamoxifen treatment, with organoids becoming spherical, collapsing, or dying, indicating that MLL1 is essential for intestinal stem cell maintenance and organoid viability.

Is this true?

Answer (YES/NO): NO